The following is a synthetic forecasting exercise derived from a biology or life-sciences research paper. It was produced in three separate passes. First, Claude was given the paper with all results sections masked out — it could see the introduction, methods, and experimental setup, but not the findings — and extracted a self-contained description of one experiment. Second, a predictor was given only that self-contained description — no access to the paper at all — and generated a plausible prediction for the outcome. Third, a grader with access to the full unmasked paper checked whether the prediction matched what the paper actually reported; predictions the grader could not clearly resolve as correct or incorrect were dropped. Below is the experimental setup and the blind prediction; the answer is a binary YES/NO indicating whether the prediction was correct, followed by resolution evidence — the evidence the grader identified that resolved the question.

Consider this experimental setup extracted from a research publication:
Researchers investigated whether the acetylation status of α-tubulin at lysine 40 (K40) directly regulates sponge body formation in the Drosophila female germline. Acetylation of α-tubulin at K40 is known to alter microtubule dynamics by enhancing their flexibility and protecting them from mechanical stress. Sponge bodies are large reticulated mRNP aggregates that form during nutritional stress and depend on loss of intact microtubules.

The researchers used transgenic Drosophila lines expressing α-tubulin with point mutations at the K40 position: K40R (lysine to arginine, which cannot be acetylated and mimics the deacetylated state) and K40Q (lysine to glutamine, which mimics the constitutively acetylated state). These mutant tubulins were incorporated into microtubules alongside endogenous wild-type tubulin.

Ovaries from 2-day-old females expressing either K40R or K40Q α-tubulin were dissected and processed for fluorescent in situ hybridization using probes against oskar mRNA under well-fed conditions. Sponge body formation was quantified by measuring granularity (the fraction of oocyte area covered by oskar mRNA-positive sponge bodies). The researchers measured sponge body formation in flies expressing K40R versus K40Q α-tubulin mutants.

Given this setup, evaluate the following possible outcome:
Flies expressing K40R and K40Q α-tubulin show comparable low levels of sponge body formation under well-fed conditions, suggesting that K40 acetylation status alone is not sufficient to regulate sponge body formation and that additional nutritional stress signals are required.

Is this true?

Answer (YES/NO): NO